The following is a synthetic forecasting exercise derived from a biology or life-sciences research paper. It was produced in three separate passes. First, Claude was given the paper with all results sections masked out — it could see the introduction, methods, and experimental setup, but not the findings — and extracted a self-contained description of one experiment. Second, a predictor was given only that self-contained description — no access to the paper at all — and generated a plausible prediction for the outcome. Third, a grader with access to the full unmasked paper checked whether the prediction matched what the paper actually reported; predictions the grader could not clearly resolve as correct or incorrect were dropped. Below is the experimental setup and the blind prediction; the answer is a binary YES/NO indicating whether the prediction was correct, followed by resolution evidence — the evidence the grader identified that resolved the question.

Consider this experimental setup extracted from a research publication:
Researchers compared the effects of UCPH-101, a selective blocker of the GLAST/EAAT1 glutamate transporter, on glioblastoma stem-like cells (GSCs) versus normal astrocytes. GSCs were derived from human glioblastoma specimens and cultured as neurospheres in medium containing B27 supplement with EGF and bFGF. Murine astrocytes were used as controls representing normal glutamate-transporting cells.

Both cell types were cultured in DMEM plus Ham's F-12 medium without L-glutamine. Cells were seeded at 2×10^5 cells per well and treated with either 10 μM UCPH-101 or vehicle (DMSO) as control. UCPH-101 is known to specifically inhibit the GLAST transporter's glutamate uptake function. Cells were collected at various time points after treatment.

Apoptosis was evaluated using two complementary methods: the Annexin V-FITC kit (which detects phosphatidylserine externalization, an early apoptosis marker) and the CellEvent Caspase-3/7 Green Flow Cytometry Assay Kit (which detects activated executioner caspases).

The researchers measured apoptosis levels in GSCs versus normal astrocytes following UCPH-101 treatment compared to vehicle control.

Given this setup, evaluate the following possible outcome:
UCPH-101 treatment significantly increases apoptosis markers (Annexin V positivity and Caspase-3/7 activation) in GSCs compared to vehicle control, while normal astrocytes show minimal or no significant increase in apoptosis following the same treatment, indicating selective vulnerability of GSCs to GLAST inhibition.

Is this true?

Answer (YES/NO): YES